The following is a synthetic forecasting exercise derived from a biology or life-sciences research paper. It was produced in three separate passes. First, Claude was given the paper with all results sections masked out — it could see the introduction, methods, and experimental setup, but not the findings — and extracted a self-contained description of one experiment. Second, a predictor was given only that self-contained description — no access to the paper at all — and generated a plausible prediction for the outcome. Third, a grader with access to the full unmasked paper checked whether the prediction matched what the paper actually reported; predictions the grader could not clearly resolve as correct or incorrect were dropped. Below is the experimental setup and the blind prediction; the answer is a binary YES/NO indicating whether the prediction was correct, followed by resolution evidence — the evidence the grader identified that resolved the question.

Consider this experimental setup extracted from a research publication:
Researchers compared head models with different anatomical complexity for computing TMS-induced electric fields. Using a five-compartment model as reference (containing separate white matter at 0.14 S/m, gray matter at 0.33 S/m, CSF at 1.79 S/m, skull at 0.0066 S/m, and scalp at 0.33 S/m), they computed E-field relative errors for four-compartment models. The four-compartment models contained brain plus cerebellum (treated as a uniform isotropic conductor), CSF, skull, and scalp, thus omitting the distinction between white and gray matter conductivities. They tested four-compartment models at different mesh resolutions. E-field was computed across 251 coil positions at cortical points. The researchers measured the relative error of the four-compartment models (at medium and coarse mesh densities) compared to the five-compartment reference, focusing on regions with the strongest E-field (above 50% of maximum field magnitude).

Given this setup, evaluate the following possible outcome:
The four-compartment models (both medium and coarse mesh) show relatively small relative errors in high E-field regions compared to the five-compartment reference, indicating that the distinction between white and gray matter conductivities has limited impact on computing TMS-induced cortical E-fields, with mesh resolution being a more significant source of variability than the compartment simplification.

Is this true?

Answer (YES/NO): NO